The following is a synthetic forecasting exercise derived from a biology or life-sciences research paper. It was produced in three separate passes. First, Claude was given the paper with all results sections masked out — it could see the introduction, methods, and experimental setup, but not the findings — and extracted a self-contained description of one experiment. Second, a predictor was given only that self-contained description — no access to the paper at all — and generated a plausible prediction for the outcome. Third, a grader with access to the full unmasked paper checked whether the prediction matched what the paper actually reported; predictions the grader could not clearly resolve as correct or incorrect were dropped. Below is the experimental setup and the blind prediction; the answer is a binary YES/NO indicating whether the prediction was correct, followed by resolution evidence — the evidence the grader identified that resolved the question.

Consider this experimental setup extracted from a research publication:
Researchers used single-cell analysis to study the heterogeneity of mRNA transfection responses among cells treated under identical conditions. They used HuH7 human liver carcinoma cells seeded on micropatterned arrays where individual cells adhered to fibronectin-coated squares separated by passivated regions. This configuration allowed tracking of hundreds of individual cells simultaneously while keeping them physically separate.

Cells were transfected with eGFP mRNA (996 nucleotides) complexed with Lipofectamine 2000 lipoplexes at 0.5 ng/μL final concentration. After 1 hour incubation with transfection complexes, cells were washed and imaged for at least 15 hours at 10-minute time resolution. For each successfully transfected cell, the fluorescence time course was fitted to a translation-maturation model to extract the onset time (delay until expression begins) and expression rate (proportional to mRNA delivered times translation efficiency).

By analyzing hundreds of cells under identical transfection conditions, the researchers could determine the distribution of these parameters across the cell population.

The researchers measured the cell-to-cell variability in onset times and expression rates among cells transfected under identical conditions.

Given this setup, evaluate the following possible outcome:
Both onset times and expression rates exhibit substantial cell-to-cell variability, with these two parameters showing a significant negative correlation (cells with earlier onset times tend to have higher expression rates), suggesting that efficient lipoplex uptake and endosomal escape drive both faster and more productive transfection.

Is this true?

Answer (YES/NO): NO